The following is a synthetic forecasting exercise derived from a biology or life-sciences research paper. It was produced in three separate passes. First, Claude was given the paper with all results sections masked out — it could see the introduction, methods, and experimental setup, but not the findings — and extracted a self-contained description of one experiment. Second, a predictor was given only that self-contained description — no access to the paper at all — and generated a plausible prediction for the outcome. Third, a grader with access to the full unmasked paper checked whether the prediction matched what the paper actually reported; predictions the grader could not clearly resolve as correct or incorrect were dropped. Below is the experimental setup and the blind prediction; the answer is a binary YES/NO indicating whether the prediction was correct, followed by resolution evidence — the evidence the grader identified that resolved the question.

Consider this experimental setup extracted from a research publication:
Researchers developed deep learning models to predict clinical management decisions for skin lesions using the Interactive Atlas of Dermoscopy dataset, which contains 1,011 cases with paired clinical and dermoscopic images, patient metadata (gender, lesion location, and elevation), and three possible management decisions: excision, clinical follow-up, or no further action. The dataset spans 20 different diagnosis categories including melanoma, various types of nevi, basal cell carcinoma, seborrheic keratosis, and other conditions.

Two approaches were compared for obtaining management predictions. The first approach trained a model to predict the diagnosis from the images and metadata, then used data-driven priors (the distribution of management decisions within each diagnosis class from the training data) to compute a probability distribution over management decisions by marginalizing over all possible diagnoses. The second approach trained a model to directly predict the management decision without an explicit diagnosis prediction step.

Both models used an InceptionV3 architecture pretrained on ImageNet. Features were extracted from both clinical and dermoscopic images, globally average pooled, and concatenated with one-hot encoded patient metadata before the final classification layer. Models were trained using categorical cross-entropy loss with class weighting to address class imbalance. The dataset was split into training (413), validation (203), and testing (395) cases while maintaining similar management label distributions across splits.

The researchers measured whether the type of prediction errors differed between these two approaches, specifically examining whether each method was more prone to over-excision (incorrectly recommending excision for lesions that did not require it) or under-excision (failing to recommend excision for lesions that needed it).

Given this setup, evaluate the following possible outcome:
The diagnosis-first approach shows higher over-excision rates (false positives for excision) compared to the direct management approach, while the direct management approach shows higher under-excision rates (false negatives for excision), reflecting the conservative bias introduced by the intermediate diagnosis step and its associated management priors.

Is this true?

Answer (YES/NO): NO